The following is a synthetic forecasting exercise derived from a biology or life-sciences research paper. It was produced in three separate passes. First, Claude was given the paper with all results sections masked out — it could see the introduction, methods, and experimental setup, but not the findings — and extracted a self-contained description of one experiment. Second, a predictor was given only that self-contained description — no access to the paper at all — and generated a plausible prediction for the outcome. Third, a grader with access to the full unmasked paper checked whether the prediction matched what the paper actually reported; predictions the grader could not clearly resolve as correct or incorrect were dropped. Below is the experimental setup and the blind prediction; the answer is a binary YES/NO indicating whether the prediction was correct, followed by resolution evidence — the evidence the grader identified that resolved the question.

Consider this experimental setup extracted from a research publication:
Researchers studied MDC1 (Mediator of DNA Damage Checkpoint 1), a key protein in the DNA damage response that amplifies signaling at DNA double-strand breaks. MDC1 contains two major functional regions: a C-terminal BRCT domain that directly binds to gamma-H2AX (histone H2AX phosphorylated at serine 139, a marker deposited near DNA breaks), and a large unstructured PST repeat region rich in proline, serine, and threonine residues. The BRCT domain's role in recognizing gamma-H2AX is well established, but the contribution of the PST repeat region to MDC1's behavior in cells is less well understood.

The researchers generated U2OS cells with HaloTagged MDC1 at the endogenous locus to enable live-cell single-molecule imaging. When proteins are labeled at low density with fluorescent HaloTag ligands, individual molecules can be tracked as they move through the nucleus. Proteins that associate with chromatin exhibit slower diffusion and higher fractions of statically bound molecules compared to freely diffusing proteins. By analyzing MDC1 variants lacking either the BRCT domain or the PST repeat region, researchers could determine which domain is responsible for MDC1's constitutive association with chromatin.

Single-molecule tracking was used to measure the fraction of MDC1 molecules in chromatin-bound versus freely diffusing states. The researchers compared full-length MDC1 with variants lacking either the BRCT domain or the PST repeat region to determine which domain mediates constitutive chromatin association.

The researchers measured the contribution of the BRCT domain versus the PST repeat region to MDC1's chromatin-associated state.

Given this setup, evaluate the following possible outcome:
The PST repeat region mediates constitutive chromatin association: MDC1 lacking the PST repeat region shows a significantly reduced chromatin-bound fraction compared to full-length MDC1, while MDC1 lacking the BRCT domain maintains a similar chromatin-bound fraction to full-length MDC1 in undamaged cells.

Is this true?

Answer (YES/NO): YES